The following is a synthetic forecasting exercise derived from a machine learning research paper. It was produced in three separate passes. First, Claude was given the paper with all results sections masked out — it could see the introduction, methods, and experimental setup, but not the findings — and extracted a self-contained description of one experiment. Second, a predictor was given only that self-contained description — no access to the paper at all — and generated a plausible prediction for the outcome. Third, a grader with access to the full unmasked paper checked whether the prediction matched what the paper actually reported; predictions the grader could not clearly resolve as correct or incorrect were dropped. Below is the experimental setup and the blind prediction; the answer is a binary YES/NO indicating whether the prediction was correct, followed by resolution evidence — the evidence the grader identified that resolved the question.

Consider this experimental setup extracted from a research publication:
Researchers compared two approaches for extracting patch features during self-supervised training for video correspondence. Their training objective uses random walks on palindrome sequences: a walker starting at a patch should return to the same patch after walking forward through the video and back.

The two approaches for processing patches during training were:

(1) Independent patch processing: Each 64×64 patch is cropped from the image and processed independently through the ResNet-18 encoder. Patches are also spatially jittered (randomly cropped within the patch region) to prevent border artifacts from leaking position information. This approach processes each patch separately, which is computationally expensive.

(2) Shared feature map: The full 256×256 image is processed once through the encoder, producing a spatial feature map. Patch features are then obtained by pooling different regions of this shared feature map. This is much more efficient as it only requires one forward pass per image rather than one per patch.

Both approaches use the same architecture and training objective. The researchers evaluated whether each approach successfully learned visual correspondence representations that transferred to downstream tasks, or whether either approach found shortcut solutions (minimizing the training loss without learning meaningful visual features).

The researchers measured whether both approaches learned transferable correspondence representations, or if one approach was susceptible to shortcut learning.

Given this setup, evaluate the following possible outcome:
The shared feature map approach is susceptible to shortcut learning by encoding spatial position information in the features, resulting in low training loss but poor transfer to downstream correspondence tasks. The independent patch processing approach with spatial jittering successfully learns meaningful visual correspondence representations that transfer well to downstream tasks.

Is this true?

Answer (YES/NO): YES